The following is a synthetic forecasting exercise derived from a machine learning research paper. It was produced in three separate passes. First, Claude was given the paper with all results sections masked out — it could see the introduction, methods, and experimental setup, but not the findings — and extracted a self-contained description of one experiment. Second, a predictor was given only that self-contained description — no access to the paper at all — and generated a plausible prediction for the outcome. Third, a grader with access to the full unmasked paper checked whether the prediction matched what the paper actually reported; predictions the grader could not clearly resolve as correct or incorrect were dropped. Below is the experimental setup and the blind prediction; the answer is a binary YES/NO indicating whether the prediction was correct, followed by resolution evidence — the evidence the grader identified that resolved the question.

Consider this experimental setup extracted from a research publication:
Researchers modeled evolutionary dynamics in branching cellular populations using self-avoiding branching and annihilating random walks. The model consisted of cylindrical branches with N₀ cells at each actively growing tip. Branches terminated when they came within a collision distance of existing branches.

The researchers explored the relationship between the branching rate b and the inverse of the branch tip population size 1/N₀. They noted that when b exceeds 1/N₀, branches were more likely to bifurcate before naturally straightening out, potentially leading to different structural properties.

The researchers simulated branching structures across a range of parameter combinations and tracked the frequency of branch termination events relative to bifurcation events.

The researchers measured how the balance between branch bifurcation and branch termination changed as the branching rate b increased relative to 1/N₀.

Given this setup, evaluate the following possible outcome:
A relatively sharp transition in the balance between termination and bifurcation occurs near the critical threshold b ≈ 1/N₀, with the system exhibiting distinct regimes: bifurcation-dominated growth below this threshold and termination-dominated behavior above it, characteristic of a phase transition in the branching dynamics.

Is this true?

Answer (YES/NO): NO